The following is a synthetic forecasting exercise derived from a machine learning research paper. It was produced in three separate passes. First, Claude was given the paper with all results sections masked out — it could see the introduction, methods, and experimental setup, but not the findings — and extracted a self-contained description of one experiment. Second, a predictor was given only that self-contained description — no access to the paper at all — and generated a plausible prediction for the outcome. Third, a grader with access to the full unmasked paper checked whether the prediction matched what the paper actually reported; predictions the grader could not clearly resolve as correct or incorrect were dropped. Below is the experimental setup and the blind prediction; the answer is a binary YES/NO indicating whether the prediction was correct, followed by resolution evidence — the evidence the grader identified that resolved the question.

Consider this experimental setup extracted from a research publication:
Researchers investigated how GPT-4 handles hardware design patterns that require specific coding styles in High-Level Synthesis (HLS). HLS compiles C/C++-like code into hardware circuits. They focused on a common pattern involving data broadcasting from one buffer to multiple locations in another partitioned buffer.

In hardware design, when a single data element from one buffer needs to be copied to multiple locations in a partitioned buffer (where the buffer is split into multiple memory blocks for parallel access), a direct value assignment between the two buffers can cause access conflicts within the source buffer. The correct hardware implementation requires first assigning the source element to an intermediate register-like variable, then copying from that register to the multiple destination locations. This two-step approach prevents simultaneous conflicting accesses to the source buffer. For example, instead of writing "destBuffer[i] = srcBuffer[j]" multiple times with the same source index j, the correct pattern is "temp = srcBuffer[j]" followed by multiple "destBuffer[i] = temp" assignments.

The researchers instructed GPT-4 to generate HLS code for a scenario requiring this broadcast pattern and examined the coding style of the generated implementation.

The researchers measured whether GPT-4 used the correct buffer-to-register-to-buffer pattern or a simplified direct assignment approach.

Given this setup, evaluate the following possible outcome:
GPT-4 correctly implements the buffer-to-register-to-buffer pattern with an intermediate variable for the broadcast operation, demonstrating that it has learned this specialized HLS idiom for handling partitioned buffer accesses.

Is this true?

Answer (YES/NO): NO